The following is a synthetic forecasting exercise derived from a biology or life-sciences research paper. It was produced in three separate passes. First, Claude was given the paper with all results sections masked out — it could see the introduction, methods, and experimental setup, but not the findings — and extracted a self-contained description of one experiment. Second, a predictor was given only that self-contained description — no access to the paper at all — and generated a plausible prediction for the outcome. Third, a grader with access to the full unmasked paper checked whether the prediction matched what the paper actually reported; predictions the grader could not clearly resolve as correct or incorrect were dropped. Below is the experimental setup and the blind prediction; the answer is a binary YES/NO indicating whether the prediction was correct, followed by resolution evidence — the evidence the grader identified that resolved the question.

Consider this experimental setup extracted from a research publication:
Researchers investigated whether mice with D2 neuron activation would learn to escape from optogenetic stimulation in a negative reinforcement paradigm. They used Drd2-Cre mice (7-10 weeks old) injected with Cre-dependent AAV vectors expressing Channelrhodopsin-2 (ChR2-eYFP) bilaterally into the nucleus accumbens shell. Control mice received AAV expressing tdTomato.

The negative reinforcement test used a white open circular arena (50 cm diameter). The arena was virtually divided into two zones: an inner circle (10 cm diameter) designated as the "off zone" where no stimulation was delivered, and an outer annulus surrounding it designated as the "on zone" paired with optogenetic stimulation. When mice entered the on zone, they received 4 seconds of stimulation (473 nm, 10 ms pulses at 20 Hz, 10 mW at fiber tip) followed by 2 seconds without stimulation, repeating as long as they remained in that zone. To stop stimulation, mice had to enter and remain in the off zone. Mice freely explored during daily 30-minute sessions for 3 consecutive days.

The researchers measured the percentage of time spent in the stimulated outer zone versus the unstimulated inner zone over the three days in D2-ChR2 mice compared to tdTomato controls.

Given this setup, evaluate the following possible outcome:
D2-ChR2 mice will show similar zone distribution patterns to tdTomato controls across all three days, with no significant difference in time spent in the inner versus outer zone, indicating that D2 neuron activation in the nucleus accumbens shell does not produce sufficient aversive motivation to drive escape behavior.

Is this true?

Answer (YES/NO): YES